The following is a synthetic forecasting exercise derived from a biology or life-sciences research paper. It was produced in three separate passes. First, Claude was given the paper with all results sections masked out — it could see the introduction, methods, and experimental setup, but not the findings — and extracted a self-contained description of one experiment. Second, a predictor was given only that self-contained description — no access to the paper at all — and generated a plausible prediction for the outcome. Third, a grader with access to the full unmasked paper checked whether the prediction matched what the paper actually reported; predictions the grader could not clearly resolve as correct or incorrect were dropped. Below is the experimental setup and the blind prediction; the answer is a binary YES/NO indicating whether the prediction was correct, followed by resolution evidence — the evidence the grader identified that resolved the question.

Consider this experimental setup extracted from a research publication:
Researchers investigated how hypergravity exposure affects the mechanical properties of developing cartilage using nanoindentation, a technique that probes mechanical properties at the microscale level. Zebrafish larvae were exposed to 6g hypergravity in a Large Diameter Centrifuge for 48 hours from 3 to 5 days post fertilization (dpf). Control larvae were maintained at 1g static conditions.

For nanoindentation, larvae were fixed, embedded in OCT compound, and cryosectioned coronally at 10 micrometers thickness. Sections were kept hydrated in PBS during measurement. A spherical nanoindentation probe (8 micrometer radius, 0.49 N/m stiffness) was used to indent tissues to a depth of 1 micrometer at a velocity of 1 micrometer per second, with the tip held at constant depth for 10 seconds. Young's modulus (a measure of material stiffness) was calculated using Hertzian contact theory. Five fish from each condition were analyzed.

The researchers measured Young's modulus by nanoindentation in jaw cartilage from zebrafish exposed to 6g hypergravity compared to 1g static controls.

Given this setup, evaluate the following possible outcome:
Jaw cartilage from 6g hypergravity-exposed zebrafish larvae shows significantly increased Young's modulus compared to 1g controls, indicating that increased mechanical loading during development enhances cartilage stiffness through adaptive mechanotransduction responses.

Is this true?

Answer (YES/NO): NO